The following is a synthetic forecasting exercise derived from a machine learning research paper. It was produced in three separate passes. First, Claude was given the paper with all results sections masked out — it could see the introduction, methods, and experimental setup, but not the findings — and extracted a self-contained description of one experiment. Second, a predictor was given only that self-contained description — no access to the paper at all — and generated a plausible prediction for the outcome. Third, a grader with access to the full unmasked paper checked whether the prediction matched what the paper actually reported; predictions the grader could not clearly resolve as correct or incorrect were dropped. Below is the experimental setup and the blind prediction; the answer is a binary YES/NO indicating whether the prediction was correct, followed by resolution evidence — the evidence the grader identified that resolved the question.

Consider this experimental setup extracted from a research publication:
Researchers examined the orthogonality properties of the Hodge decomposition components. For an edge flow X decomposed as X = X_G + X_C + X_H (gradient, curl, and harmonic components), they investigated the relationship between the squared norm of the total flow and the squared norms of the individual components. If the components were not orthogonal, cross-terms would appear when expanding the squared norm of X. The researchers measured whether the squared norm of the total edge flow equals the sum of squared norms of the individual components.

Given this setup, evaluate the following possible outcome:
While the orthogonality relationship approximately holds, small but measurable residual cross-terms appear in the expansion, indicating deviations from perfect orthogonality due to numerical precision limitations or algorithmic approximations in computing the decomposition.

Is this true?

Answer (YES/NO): NO